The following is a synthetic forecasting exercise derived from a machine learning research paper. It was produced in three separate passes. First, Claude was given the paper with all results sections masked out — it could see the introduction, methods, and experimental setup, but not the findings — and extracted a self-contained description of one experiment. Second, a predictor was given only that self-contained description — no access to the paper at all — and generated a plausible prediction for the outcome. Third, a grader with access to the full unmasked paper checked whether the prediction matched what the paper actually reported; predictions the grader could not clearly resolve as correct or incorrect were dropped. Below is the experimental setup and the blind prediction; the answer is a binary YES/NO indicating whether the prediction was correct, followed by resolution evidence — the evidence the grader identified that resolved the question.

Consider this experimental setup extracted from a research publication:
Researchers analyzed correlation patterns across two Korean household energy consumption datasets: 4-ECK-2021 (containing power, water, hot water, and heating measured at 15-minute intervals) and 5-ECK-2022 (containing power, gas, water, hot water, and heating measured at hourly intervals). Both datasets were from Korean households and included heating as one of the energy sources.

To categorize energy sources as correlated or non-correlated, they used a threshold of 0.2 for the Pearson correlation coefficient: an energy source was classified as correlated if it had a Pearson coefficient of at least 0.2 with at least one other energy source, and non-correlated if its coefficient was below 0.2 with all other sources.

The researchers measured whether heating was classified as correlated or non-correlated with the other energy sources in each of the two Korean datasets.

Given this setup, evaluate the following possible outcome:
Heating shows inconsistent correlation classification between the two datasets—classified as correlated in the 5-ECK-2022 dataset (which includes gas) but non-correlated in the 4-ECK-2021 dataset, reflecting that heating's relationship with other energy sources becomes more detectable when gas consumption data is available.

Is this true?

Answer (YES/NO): NO